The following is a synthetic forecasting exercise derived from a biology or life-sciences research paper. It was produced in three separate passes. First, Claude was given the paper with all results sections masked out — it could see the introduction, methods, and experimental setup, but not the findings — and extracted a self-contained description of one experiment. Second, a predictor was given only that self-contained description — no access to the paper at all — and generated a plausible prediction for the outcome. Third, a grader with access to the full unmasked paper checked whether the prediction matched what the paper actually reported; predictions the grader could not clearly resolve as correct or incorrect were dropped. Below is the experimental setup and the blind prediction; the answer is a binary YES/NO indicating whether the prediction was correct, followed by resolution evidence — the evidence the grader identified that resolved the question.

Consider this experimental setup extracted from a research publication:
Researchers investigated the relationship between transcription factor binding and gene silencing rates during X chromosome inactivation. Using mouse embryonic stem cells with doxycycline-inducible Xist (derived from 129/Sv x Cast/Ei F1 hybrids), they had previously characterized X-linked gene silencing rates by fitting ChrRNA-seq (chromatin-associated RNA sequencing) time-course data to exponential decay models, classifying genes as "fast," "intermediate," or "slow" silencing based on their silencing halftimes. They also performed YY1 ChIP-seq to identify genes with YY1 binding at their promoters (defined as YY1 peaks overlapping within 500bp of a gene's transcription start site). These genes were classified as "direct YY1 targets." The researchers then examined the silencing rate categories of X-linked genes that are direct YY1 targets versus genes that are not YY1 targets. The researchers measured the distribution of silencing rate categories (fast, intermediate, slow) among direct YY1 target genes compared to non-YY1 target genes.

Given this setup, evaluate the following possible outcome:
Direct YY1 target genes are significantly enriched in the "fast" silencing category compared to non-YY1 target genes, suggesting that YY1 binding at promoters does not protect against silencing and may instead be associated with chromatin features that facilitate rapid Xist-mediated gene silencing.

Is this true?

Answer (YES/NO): NO